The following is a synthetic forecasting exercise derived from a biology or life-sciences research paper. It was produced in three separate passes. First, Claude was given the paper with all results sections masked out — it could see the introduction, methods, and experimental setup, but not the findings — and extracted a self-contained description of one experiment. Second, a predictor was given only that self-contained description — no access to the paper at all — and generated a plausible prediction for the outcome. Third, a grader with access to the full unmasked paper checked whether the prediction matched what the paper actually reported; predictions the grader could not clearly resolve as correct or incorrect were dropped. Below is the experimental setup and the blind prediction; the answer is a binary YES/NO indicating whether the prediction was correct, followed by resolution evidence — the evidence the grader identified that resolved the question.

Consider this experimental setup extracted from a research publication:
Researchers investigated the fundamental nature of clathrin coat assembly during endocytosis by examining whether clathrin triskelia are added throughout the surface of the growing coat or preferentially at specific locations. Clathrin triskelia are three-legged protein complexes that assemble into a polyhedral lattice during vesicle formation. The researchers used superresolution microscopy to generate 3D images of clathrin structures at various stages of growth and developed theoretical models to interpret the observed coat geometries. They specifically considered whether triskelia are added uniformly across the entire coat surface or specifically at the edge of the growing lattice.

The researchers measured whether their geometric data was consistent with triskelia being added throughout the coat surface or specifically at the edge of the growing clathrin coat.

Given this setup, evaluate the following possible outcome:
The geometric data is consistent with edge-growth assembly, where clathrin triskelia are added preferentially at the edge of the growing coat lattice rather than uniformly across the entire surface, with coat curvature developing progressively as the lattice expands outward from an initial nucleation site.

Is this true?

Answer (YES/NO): YES